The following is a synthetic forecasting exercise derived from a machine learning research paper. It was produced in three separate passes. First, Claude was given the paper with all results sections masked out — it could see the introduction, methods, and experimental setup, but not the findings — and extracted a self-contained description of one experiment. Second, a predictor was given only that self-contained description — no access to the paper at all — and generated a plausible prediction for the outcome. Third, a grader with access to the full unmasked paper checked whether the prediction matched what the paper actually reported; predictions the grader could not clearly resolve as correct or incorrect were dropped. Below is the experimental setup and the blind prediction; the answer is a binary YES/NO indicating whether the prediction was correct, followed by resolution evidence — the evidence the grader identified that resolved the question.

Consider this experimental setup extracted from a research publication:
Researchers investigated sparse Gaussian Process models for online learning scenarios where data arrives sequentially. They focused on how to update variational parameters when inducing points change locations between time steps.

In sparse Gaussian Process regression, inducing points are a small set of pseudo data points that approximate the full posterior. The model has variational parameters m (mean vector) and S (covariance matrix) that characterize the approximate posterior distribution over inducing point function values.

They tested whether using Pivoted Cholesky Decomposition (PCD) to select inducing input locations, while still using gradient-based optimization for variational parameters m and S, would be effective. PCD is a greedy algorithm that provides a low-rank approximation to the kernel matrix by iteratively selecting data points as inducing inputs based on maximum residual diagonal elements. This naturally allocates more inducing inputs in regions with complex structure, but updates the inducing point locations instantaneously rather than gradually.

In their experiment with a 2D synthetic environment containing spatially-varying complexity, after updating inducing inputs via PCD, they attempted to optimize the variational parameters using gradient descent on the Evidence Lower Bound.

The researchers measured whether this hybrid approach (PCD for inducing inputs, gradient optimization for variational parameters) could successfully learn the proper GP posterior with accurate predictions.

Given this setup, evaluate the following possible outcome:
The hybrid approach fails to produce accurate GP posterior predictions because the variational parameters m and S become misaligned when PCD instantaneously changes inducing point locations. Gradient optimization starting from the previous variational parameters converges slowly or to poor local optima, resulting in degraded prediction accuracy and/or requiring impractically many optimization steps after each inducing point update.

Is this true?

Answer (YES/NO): YES